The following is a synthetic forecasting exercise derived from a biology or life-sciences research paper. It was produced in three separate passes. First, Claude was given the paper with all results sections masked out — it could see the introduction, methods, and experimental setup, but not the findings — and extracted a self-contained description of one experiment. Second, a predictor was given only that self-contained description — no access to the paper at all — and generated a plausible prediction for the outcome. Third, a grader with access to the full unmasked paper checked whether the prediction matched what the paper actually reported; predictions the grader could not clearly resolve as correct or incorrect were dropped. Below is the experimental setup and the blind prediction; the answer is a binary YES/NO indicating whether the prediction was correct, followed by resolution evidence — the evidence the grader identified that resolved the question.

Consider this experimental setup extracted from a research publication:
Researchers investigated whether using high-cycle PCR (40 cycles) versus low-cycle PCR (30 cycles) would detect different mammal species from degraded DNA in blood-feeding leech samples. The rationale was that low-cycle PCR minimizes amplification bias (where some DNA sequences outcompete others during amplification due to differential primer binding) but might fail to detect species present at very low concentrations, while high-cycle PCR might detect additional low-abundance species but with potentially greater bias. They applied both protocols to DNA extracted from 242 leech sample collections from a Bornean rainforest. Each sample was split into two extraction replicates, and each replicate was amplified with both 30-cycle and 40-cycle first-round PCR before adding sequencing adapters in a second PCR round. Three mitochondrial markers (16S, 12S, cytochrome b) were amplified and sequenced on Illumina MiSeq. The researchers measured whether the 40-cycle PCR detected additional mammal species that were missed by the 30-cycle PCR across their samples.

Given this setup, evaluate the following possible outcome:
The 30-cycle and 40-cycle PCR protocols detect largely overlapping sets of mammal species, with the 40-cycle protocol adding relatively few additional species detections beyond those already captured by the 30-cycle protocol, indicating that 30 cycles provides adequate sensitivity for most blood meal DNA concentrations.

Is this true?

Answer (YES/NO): YES